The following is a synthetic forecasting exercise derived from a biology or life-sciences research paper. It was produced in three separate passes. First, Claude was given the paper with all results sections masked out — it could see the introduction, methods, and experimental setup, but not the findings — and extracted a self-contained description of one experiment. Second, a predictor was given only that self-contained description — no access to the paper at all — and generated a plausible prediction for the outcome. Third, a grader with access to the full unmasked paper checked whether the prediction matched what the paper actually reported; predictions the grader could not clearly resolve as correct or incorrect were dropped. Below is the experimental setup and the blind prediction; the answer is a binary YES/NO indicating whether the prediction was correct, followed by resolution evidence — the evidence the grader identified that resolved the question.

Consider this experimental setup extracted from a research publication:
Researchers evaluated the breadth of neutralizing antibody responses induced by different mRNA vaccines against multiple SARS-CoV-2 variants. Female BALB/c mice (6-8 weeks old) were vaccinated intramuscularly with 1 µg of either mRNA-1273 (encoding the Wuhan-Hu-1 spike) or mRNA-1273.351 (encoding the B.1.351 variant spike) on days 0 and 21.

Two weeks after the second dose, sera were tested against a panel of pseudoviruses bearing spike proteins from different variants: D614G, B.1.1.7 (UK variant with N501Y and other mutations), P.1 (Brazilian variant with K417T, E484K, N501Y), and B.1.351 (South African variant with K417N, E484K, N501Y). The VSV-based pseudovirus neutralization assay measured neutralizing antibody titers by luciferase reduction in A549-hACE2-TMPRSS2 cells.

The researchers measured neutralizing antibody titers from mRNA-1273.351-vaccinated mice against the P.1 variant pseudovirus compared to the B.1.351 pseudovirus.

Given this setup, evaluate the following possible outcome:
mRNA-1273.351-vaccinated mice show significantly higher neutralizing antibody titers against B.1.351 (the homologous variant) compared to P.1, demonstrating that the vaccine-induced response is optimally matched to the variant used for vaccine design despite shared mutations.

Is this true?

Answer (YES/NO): YES